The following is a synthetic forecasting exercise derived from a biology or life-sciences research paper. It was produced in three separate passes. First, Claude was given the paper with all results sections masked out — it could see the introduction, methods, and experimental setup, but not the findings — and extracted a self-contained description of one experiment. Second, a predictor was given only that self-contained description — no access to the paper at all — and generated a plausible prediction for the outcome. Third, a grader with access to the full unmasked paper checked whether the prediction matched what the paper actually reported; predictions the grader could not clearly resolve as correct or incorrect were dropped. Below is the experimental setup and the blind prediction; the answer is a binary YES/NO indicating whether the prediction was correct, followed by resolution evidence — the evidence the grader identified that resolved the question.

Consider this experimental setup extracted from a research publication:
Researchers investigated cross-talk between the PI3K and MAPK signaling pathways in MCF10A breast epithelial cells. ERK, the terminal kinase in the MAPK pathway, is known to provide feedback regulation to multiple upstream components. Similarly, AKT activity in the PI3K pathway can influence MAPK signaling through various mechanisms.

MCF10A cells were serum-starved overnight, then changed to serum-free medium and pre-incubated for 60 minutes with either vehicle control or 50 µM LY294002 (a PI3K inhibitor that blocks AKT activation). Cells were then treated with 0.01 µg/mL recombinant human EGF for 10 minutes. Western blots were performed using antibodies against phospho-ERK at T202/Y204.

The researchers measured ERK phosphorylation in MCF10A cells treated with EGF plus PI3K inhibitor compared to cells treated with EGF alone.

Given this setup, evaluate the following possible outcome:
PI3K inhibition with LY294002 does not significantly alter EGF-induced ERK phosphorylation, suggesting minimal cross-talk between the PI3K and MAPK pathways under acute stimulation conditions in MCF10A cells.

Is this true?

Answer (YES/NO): YES